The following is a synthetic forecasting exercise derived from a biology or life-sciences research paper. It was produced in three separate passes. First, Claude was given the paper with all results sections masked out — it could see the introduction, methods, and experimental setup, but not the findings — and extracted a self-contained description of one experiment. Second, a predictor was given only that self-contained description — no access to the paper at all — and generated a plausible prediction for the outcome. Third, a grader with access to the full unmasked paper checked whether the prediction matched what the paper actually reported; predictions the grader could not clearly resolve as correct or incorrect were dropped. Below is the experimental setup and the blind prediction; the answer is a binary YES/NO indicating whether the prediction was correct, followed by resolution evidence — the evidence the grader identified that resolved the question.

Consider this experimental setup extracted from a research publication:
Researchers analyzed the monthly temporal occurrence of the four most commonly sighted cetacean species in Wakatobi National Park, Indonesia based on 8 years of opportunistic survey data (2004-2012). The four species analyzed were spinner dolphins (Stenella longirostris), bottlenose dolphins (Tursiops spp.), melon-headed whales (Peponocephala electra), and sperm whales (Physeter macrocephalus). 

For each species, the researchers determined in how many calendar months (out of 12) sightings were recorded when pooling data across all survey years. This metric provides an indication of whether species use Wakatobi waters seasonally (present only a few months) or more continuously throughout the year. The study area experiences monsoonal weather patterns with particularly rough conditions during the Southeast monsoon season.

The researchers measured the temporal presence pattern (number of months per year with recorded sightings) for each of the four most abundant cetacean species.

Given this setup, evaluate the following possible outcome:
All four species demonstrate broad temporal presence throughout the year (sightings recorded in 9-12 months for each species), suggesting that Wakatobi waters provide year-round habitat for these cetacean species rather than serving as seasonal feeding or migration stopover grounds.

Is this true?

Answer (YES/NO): NO